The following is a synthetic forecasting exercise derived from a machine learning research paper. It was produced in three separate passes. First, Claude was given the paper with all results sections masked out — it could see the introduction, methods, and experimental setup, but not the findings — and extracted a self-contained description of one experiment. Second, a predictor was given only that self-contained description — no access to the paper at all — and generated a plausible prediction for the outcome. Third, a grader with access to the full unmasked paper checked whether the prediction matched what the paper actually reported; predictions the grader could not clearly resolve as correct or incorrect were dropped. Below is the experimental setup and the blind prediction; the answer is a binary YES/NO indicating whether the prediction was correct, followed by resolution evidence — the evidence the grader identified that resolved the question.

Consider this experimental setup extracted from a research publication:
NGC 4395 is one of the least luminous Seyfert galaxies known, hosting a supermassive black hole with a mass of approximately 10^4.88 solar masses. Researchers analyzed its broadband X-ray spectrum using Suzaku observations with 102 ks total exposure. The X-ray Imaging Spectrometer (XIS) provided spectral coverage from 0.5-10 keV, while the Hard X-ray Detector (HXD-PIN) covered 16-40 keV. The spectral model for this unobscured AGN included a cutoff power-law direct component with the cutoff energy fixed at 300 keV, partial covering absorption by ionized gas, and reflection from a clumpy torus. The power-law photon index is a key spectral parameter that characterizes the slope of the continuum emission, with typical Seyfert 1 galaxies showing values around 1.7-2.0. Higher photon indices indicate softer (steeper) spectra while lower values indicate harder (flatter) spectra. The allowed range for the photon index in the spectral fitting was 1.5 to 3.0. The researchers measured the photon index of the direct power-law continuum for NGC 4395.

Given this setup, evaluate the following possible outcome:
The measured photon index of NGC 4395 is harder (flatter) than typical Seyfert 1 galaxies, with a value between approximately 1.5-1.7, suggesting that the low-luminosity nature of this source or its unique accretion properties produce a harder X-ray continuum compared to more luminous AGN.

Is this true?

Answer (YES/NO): YES